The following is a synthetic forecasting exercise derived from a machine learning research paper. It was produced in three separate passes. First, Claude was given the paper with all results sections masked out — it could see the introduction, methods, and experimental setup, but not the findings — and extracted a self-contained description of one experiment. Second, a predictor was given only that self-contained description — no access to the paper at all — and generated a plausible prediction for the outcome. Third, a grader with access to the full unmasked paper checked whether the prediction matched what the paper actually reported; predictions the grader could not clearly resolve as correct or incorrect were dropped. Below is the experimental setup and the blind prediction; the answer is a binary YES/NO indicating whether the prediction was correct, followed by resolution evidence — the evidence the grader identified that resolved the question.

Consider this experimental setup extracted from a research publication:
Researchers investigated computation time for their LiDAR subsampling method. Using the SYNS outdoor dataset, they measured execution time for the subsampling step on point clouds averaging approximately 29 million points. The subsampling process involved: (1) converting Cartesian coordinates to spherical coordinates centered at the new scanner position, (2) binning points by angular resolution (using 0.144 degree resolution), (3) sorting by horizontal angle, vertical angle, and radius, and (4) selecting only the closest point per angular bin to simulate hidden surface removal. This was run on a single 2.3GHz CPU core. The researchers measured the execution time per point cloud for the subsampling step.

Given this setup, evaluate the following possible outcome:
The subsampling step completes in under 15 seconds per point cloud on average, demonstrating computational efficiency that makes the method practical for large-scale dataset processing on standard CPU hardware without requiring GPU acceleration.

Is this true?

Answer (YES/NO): NO